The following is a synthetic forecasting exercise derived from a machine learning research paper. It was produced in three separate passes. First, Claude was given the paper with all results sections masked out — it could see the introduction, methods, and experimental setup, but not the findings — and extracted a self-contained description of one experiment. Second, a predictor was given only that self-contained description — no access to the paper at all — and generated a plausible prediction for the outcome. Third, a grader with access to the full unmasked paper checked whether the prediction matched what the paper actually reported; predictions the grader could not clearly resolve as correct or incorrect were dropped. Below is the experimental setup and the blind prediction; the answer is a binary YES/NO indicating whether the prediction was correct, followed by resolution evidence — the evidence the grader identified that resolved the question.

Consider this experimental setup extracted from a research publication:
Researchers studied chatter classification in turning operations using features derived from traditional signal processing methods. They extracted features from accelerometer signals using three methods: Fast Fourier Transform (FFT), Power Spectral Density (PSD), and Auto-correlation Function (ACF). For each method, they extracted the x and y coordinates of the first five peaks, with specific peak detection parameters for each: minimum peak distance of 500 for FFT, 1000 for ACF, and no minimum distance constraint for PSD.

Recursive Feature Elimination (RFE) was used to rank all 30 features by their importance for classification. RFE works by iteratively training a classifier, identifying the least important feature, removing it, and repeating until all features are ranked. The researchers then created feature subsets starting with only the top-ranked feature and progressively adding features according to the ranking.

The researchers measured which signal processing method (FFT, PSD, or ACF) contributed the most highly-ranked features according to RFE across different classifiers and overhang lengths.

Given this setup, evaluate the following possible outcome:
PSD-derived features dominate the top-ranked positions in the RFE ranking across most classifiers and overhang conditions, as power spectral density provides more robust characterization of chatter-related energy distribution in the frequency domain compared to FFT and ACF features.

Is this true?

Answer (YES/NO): NO